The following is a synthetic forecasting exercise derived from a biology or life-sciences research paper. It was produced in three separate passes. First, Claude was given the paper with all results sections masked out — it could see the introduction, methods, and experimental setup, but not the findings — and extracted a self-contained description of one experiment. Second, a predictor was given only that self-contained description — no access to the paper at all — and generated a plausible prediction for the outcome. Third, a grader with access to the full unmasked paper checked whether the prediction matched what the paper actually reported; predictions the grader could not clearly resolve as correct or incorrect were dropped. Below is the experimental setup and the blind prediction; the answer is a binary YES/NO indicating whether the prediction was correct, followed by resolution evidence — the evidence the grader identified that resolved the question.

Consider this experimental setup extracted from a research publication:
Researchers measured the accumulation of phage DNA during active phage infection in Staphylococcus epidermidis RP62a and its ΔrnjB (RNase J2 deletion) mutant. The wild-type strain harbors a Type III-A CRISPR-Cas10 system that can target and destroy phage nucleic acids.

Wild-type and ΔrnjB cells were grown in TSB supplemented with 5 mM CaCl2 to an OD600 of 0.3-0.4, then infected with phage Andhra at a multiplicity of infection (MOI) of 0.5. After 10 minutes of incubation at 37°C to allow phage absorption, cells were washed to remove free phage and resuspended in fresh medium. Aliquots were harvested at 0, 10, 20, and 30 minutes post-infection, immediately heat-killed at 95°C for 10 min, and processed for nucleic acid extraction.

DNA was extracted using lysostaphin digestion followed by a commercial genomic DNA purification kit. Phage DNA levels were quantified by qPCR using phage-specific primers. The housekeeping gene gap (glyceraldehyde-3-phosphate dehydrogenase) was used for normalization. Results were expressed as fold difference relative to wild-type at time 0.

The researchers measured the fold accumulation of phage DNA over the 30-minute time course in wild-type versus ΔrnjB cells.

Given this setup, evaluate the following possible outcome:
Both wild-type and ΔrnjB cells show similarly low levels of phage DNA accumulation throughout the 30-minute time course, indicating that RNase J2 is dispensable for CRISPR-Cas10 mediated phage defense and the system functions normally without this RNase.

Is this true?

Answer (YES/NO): NO